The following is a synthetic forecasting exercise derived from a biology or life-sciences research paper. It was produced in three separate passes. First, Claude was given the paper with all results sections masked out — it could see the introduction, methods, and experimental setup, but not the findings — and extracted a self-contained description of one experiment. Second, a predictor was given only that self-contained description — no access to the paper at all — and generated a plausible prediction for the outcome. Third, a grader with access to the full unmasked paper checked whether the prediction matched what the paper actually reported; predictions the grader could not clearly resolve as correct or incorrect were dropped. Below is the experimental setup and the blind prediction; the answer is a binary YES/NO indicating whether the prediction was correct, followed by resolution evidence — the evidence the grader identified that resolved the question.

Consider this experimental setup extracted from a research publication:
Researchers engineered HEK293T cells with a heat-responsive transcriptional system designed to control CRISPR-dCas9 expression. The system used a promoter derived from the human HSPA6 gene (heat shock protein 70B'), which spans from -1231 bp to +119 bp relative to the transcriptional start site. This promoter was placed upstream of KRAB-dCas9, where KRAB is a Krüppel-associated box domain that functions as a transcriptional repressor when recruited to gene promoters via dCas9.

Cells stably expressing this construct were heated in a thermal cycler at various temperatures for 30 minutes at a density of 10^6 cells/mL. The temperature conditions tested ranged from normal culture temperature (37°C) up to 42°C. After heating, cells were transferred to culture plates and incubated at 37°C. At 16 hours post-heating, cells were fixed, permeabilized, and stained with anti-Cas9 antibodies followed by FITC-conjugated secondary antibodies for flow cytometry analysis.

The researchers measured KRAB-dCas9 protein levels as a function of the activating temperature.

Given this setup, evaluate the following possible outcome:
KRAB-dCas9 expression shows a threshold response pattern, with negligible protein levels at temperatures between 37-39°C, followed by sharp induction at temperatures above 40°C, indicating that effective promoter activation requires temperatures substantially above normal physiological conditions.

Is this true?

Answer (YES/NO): NO